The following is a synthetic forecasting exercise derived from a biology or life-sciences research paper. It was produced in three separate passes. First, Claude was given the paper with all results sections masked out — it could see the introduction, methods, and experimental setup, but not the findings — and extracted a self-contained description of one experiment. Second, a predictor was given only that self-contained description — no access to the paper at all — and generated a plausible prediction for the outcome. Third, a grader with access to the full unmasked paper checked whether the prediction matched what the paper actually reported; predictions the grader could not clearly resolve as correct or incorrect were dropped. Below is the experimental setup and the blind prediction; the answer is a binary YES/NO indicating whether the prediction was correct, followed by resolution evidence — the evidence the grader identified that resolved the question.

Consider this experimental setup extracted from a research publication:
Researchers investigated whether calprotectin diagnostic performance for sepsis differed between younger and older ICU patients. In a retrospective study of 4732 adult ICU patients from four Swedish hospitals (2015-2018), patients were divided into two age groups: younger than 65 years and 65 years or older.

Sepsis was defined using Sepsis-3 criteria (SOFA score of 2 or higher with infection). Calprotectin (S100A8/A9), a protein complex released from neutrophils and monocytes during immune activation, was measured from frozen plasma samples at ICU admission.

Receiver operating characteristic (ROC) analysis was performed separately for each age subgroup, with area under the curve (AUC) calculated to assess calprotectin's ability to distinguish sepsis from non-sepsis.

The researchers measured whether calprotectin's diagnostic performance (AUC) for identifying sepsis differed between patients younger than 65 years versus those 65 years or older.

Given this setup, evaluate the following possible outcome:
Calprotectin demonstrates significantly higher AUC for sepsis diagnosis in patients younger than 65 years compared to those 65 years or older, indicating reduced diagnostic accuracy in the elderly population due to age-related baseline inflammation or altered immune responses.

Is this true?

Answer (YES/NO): NO